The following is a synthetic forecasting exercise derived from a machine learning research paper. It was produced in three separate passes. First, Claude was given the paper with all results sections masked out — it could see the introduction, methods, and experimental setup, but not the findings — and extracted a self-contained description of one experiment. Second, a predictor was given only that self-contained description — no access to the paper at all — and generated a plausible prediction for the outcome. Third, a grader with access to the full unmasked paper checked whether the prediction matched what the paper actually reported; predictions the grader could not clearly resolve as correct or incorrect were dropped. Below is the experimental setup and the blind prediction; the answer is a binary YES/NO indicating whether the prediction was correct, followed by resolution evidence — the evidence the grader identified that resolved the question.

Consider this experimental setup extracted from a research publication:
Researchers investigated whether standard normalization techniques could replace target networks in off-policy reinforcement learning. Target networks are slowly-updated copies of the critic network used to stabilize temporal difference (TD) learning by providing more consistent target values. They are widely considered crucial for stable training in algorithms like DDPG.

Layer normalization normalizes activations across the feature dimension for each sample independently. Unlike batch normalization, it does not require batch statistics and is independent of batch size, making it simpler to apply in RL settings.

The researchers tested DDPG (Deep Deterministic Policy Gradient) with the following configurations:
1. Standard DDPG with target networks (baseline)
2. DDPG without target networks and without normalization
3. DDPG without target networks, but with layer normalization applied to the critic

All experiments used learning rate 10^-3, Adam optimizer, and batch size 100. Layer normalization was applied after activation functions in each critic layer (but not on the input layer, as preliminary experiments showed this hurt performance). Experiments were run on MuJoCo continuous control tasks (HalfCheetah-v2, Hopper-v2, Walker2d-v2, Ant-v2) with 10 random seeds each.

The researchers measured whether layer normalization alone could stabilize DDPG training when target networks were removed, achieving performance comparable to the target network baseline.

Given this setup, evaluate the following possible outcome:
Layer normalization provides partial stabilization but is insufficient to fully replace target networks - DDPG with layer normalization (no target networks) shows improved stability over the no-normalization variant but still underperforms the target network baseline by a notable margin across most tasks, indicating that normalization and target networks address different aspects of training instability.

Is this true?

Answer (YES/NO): NO